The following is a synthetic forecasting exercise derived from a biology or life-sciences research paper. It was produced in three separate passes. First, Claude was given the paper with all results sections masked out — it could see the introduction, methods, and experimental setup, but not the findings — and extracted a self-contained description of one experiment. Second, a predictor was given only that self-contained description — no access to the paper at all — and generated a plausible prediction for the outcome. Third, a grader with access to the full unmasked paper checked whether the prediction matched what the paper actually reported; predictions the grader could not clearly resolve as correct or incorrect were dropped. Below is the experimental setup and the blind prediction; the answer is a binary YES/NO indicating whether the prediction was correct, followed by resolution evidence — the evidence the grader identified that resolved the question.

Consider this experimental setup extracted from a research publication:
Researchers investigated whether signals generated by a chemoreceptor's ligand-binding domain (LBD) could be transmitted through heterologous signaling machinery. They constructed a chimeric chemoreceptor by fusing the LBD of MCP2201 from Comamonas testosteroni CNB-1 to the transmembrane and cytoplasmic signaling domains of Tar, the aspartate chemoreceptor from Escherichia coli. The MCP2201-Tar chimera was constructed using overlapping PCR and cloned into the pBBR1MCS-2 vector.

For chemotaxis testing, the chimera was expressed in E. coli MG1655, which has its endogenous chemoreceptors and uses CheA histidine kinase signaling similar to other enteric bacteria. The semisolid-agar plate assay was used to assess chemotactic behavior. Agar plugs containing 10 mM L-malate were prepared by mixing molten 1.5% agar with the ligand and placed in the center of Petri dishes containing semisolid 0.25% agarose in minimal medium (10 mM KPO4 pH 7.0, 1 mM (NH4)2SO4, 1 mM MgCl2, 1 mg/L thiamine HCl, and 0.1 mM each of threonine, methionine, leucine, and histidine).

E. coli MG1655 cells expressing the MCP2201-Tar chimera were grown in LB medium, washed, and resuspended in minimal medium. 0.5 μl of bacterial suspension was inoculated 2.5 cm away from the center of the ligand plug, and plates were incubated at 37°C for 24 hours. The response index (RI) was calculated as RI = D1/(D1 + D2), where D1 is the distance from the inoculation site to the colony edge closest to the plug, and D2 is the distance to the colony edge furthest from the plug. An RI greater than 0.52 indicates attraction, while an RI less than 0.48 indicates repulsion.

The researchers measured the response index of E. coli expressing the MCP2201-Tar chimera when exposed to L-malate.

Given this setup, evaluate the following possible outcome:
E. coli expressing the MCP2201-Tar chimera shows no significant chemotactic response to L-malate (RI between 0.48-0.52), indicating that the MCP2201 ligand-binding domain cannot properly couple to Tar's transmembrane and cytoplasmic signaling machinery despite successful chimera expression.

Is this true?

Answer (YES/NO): NO